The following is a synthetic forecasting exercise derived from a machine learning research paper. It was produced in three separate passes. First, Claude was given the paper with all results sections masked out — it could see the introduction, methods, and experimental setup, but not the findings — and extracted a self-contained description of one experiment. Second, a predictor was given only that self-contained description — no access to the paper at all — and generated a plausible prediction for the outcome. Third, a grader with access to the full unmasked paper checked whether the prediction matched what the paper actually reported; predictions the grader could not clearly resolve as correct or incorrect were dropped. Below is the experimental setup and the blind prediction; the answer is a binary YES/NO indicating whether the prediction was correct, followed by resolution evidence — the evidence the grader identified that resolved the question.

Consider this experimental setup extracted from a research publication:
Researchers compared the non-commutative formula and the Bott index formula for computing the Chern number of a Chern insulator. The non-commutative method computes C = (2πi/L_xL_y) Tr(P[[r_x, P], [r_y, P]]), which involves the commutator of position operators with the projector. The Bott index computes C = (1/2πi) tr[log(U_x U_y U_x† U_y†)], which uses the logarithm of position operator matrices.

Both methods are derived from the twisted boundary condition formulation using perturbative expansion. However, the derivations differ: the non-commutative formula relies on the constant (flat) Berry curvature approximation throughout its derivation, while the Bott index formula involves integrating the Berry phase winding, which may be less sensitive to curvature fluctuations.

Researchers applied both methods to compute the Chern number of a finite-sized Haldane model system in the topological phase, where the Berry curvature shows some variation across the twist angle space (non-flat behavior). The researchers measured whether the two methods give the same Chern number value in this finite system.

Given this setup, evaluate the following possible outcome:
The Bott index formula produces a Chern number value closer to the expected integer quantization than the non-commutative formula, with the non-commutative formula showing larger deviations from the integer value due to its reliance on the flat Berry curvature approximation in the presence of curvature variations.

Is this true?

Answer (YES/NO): YES